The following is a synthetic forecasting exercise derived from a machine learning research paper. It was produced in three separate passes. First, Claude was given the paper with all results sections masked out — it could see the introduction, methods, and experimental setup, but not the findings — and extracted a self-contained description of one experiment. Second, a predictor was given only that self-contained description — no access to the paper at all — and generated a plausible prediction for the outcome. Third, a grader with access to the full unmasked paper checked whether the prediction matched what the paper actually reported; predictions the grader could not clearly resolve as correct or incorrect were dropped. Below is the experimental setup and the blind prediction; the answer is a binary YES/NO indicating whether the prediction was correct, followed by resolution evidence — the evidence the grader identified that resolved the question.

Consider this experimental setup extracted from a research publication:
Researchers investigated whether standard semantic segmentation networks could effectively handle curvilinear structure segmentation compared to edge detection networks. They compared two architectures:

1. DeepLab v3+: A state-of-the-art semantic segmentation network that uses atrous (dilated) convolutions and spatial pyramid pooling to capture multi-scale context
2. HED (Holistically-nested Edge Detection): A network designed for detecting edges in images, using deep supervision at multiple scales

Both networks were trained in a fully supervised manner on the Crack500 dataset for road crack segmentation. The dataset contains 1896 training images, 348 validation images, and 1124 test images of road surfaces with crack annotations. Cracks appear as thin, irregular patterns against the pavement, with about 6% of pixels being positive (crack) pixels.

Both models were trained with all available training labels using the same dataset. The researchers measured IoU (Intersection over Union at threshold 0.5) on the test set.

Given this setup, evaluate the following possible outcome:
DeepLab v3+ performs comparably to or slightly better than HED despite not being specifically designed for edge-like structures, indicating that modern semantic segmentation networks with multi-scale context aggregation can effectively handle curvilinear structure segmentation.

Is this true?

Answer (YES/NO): NO